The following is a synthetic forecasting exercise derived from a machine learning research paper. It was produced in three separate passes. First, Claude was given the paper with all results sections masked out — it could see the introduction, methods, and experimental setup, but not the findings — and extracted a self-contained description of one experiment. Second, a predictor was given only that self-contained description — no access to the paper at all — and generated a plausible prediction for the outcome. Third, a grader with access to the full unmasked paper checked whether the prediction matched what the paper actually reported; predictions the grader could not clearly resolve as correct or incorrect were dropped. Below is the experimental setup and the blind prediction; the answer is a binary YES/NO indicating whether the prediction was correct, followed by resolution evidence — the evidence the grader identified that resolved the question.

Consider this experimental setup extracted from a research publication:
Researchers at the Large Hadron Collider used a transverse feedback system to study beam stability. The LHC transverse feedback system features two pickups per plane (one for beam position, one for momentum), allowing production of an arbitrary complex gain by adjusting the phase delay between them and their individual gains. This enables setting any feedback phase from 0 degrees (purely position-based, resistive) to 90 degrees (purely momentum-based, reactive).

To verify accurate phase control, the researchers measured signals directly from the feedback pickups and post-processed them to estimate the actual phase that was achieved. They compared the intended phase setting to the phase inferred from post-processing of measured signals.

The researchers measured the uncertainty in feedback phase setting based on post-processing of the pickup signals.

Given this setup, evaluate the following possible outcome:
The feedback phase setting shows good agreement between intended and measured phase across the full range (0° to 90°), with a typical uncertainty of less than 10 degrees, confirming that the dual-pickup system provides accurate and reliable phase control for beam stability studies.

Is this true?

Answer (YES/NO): YES